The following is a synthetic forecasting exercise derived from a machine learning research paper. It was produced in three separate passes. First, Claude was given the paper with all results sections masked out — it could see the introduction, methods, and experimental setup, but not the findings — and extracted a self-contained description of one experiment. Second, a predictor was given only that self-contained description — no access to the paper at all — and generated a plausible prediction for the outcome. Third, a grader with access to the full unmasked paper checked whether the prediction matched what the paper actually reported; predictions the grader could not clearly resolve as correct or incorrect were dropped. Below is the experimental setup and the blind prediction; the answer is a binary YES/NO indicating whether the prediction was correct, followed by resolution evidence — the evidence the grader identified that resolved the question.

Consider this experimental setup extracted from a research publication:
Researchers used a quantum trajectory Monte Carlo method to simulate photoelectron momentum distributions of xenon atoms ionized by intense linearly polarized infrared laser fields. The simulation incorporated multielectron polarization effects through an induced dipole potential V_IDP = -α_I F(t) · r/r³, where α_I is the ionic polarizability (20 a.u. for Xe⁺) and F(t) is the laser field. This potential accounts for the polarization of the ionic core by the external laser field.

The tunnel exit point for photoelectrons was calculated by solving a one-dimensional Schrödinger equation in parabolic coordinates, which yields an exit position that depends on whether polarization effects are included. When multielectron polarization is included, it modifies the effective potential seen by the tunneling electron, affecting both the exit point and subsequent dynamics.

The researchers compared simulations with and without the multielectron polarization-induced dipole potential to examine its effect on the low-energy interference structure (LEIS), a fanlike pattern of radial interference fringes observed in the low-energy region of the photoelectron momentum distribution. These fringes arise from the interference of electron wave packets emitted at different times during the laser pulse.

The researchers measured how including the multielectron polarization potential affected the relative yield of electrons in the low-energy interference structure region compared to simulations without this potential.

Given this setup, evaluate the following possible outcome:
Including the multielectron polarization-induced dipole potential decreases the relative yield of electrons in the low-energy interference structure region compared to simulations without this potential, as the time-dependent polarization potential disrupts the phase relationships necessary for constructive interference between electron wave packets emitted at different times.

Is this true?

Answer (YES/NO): NO